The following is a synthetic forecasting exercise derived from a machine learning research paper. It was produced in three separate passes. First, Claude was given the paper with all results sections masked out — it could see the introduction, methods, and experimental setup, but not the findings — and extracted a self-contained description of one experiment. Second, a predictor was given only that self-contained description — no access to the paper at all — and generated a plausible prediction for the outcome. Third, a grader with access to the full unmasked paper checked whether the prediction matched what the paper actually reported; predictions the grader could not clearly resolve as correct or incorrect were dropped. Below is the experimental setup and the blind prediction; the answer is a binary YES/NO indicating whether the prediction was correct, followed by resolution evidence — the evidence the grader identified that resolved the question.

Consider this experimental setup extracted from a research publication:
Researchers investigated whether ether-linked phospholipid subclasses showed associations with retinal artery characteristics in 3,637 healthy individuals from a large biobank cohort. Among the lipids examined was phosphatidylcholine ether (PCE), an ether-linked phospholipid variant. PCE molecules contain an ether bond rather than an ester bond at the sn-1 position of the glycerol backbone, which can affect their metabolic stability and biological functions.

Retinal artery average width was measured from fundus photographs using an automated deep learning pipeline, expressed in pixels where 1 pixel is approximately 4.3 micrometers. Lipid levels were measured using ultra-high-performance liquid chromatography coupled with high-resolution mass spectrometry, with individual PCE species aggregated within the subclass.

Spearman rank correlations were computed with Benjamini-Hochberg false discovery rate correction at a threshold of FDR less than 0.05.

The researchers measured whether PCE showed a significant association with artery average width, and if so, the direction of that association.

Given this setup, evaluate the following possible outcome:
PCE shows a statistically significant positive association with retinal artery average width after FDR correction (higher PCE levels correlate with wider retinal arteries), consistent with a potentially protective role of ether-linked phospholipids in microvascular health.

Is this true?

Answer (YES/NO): YES